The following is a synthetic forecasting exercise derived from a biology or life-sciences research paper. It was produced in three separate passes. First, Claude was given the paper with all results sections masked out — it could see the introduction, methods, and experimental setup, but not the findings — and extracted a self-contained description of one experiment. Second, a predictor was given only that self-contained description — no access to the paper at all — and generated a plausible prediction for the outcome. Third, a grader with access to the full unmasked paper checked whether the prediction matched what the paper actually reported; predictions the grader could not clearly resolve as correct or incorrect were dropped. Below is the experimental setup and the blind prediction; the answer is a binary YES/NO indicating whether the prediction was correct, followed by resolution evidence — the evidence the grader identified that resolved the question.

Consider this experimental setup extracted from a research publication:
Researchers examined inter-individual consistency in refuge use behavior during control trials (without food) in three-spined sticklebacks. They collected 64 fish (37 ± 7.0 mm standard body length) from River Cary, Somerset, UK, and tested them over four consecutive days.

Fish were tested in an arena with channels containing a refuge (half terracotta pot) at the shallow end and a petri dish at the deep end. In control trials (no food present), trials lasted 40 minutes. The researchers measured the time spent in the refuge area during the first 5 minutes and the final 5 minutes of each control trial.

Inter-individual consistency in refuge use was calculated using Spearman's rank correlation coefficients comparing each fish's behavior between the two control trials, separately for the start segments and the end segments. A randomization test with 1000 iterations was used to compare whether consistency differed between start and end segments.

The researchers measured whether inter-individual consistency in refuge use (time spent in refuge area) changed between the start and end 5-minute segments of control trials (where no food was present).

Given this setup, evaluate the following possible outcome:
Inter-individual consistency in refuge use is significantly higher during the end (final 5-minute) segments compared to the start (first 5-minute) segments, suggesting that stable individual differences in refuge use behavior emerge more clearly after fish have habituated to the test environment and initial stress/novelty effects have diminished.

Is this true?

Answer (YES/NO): NO